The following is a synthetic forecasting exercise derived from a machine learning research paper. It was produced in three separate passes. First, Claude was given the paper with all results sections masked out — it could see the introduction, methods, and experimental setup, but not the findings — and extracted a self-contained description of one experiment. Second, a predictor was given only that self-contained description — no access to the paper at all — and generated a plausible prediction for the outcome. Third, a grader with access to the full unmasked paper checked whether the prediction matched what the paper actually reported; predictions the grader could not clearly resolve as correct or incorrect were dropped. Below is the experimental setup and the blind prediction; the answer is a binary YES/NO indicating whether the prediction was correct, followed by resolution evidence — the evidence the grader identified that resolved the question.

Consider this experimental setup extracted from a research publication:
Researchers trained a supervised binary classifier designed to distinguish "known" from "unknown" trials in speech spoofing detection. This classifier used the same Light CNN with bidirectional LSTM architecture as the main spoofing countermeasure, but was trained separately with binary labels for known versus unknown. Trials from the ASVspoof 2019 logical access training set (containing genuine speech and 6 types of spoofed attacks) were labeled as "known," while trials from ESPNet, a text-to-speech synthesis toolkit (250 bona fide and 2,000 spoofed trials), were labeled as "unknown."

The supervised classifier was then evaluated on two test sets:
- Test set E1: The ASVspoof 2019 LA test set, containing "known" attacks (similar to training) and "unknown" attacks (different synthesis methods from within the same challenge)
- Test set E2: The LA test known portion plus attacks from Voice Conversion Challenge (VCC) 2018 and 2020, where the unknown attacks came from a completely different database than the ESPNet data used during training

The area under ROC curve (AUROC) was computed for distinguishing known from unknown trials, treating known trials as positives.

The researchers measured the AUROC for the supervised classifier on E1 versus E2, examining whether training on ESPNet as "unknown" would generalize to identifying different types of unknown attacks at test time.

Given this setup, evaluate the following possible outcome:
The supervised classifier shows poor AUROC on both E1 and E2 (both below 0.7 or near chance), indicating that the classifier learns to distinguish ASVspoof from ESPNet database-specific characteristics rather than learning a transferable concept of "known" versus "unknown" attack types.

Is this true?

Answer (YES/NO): YES